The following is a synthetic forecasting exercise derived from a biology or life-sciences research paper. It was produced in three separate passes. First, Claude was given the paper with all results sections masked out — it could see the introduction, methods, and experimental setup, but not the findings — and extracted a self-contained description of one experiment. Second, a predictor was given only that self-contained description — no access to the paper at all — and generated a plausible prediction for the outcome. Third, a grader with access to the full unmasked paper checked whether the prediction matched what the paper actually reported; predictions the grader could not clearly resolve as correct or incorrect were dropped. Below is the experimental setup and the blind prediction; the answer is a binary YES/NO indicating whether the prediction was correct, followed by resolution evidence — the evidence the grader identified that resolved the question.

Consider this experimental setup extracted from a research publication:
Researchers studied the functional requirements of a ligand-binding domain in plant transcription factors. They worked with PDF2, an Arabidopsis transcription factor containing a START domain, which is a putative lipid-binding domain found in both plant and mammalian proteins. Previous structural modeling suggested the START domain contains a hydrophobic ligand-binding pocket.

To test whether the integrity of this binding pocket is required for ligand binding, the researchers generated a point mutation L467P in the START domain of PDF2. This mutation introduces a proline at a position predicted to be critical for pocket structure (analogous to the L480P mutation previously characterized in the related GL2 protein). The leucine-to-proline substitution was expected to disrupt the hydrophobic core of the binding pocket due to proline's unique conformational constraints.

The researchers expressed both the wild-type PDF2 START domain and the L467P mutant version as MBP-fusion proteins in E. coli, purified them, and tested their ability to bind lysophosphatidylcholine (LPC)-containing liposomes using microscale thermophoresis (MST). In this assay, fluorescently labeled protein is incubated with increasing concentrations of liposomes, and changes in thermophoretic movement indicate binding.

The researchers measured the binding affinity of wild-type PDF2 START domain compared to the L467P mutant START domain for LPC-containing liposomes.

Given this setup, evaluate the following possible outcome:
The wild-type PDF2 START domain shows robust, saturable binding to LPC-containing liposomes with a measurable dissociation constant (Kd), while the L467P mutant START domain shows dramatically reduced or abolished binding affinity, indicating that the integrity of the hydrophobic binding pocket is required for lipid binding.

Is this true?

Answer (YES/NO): YES